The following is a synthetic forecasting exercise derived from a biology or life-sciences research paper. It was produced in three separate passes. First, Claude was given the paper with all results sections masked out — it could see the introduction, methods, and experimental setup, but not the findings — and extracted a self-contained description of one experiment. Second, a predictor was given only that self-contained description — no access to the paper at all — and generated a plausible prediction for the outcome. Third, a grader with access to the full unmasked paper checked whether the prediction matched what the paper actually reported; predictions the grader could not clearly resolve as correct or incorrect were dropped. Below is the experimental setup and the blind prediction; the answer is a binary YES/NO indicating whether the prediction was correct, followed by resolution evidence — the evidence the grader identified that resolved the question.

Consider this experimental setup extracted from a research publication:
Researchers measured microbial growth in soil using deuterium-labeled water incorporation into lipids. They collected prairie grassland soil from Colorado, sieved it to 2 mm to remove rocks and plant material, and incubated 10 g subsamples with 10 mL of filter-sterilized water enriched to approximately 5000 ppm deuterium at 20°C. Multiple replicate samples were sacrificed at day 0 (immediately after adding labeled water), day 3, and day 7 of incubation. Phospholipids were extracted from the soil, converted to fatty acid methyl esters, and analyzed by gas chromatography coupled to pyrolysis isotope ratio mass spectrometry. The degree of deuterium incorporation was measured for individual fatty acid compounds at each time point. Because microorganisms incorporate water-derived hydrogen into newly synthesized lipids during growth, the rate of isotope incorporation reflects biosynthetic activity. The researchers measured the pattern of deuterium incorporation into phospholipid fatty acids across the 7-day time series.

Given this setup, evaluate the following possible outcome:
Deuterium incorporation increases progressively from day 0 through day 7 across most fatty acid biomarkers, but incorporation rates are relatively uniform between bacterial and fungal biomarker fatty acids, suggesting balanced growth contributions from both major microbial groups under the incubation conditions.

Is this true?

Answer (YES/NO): NO